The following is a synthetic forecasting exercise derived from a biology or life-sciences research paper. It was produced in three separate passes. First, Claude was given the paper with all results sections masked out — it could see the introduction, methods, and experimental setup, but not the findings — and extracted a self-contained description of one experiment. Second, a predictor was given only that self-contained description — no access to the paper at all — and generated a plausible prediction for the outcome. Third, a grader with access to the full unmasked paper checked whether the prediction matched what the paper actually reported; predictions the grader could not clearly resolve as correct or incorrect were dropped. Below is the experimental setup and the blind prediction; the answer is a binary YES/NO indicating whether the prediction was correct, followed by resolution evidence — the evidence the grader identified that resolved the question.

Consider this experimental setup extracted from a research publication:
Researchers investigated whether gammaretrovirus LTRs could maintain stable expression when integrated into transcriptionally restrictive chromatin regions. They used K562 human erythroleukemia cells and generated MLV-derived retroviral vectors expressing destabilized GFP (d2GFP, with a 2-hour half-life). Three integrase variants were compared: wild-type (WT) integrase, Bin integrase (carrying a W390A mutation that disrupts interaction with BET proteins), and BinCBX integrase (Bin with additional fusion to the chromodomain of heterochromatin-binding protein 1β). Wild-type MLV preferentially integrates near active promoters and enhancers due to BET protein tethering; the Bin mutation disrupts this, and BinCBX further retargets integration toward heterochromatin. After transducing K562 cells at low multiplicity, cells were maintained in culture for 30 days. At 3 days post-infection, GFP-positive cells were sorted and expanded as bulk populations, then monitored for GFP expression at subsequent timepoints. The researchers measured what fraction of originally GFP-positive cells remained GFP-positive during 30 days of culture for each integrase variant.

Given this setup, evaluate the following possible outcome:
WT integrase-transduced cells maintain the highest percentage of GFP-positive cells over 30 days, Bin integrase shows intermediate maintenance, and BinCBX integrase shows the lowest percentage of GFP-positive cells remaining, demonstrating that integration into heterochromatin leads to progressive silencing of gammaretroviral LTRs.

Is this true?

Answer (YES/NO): NO